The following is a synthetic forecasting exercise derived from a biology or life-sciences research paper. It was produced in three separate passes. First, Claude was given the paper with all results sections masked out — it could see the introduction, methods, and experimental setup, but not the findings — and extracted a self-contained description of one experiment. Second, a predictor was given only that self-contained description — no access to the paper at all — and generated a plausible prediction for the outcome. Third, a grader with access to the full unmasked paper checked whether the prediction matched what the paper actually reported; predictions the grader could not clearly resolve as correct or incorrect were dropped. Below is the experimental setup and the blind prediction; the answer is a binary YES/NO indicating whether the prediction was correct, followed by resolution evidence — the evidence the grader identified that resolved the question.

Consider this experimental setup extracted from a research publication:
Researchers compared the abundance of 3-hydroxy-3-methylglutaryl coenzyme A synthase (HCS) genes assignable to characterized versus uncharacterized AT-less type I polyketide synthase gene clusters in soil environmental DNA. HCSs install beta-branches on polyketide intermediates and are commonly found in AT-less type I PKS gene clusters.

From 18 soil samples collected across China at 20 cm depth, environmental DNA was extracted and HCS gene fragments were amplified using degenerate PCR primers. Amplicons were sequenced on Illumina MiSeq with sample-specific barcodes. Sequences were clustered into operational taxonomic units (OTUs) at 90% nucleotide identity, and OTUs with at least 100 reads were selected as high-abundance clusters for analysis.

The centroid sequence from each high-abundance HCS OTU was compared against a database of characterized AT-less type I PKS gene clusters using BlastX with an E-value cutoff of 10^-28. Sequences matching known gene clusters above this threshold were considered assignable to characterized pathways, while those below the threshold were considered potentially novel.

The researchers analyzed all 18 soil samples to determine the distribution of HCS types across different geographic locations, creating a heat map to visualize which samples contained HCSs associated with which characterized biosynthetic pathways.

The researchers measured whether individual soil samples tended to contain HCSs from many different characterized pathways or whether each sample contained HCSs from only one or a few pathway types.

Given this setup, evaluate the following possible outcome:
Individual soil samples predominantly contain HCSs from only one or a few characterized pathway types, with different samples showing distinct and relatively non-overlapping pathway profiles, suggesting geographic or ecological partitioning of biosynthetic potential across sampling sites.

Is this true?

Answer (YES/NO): NO